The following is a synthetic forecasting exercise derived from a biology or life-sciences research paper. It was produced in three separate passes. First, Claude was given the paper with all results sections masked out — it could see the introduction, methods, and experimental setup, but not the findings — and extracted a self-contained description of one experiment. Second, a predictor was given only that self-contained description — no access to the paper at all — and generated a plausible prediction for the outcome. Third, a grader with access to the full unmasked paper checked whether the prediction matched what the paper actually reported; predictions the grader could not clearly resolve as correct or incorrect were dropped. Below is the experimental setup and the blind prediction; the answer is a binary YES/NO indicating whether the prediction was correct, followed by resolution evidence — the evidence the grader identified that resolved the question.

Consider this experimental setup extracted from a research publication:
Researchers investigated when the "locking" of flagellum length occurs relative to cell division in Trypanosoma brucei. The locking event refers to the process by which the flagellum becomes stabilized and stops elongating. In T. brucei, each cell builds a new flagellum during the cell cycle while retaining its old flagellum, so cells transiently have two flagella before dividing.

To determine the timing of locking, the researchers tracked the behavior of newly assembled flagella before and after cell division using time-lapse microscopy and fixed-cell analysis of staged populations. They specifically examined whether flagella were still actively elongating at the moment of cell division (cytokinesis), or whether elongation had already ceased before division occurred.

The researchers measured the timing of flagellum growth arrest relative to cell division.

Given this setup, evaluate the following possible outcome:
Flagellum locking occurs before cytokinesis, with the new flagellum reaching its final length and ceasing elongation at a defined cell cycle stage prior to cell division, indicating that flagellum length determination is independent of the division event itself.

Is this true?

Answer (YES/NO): NO